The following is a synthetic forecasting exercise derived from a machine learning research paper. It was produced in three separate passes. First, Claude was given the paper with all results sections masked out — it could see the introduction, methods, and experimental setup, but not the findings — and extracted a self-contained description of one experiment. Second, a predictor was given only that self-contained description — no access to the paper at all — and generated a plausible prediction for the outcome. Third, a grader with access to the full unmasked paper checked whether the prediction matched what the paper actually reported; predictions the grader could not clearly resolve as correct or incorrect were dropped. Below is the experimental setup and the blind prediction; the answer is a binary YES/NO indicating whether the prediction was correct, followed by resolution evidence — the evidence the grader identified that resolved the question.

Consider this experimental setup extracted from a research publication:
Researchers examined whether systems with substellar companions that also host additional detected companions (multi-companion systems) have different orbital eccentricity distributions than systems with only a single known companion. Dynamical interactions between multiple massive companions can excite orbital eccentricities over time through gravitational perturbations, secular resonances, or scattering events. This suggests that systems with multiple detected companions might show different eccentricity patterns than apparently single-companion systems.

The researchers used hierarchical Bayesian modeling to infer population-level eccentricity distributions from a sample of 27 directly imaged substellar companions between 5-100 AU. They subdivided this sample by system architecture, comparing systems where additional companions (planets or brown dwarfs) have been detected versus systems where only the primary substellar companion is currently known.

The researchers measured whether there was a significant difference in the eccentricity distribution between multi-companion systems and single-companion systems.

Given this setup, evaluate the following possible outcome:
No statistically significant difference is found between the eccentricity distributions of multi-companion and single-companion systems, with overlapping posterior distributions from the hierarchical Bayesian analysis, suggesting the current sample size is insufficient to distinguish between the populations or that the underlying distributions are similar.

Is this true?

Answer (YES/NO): NO